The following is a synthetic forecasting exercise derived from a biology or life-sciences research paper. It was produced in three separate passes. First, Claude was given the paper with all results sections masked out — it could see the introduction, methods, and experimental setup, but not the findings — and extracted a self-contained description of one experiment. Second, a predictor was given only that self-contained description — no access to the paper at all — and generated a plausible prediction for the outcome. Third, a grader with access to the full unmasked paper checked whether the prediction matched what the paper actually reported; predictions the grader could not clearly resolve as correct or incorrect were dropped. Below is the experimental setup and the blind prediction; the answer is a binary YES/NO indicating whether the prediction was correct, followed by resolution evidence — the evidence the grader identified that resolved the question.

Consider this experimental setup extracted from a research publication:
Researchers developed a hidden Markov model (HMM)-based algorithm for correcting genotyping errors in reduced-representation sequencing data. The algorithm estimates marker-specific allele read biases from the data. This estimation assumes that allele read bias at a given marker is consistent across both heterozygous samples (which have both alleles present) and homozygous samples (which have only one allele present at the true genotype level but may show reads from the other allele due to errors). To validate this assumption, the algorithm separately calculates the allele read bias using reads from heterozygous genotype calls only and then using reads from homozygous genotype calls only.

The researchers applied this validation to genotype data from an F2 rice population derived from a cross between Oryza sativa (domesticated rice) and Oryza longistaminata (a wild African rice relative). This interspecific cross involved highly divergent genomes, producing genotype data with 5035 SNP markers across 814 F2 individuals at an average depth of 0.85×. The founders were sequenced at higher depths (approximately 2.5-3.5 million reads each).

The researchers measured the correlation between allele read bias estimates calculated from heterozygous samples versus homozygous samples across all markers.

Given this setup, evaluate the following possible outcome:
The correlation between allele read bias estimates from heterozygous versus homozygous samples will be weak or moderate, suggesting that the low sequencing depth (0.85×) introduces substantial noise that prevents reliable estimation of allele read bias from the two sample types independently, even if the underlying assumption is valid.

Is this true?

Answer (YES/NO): NO